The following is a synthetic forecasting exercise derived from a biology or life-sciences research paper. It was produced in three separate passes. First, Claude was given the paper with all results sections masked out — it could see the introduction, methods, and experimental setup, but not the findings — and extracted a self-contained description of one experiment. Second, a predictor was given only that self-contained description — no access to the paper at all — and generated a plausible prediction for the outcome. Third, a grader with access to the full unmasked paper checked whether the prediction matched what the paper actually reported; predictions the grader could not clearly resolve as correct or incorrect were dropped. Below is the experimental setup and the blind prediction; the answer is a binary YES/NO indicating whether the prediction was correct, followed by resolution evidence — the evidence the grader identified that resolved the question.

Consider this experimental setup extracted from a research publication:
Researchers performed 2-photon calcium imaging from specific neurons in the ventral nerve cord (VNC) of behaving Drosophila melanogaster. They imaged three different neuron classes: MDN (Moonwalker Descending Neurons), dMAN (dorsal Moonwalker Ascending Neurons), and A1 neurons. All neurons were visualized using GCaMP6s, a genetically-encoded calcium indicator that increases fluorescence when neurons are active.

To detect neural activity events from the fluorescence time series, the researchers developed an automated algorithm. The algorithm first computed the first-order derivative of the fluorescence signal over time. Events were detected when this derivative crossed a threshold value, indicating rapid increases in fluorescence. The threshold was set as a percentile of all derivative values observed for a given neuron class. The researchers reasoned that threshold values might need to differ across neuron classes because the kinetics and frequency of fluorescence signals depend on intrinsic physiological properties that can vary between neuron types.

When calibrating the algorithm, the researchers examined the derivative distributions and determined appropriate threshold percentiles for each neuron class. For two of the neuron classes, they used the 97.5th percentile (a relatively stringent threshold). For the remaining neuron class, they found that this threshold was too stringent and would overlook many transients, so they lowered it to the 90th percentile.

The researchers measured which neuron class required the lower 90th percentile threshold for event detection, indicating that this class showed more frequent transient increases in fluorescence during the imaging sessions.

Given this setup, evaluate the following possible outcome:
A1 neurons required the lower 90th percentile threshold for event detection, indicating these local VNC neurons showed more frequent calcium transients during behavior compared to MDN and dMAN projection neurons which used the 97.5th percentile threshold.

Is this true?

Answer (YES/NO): YES